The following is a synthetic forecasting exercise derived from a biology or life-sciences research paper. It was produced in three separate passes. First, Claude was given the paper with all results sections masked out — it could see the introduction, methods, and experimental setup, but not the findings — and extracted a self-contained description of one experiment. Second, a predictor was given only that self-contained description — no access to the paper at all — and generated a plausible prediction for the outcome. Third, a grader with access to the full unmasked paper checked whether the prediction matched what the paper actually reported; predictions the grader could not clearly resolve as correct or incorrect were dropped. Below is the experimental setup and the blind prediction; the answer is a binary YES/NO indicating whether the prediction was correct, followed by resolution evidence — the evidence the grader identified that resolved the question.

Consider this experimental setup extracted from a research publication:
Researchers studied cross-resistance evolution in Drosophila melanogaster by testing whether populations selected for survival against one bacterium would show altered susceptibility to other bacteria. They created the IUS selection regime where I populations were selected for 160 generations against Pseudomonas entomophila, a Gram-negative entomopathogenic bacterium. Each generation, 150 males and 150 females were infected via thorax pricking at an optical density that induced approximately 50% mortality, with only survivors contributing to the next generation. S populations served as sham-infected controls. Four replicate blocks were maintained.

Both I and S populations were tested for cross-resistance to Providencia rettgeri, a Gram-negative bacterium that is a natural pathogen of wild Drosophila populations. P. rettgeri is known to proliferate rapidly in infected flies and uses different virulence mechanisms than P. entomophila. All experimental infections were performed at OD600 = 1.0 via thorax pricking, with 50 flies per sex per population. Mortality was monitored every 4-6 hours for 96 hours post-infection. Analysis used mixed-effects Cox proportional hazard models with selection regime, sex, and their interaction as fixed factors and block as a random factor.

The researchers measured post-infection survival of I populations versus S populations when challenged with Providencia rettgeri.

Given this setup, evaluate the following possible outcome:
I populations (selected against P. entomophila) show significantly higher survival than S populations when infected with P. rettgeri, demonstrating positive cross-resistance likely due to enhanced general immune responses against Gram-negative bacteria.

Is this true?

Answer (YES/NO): YES